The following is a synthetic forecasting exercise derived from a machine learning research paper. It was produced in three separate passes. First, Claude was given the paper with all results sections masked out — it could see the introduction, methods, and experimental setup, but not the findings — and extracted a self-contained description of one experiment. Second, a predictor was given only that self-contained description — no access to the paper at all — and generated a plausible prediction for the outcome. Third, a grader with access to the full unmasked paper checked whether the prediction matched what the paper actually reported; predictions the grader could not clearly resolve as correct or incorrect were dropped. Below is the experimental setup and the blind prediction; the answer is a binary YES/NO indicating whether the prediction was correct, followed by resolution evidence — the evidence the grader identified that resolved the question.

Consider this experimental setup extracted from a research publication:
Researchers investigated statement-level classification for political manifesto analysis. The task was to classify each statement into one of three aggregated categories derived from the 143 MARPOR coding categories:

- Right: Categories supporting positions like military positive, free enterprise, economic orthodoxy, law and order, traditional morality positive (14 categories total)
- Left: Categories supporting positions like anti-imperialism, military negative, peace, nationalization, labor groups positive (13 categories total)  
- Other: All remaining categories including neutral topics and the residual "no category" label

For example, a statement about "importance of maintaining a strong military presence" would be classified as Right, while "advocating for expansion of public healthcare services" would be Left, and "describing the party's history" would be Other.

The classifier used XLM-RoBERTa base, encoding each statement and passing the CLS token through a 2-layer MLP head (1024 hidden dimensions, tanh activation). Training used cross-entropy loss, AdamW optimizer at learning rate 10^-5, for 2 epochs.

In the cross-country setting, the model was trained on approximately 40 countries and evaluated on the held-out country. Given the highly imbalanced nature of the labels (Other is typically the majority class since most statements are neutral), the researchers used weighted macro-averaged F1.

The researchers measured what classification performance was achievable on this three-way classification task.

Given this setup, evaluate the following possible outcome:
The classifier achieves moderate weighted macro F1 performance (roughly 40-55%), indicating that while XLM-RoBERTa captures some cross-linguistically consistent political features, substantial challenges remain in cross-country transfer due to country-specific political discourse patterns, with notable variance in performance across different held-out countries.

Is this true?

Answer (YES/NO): NO